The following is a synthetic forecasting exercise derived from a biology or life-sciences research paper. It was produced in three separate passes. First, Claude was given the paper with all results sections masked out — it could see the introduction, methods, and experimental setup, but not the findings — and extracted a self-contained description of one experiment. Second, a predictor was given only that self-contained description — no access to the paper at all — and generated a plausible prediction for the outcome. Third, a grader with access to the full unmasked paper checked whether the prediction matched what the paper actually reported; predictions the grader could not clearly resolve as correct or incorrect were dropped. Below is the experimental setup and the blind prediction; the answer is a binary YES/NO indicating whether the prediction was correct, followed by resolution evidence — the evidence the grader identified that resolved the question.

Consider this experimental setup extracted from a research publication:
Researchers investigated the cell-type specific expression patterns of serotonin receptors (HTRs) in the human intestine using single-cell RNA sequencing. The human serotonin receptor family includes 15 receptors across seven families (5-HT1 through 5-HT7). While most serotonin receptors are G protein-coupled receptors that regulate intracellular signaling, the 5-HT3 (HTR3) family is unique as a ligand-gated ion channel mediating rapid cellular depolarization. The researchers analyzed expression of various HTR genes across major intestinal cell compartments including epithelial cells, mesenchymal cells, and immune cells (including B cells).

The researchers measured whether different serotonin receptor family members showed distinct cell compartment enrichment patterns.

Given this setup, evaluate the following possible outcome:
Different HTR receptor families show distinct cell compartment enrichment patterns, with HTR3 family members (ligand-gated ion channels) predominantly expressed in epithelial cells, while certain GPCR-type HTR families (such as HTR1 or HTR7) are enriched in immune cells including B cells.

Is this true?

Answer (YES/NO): NO